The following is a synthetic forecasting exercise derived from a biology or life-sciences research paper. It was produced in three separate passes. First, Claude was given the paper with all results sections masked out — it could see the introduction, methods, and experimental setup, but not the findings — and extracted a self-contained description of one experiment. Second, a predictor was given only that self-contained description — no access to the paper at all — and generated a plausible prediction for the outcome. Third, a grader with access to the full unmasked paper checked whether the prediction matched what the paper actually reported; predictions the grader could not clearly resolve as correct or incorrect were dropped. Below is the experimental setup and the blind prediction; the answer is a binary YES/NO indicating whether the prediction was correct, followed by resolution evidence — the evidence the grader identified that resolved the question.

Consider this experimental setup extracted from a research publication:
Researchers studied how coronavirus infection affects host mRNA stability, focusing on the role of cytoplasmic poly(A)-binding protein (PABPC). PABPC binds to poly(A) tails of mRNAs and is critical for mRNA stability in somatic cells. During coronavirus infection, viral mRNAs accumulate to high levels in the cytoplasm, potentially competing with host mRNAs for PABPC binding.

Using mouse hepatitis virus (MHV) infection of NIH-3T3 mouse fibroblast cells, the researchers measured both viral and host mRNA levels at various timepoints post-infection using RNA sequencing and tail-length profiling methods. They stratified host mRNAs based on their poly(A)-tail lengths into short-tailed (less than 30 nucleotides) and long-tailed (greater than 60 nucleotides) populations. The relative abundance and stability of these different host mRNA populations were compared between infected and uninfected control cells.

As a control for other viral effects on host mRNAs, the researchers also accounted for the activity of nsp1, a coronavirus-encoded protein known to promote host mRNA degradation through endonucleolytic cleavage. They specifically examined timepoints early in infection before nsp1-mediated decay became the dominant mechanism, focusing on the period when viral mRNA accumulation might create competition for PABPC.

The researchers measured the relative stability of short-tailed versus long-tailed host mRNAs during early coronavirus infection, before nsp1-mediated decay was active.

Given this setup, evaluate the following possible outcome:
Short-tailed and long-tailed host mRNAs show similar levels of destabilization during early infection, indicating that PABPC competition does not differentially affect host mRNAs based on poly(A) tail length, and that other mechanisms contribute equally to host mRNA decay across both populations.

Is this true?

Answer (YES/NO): NO